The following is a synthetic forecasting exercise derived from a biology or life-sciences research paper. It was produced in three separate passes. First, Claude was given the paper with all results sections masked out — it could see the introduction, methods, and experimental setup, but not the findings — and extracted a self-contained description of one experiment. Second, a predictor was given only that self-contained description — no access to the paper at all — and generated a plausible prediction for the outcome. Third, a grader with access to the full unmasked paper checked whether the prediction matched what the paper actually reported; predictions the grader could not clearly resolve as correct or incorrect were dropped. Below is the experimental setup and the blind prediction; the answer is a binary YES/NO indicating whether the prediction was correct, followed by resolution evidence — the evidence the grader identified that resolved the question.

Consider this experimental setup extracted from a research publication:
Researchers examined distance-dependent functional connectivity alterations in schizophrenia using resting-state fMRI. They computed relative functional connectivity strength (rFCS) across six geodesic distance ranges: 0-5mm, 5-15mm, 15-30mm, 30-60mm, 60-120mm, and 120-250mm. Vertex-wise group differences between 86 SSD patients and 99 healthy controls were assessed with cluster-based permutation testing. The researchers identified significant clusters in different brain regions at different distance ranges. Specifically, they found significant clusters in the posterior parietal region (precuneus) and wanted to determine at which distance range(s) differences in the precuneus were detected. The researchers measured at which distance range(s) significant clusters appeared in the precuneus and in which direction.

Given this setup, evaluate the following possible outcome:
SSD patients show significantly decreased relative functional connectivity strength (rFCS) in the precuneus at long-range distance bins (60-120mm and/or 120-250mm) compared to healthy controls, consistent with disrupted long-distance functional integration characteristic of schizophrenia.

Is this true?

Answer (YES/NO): NO